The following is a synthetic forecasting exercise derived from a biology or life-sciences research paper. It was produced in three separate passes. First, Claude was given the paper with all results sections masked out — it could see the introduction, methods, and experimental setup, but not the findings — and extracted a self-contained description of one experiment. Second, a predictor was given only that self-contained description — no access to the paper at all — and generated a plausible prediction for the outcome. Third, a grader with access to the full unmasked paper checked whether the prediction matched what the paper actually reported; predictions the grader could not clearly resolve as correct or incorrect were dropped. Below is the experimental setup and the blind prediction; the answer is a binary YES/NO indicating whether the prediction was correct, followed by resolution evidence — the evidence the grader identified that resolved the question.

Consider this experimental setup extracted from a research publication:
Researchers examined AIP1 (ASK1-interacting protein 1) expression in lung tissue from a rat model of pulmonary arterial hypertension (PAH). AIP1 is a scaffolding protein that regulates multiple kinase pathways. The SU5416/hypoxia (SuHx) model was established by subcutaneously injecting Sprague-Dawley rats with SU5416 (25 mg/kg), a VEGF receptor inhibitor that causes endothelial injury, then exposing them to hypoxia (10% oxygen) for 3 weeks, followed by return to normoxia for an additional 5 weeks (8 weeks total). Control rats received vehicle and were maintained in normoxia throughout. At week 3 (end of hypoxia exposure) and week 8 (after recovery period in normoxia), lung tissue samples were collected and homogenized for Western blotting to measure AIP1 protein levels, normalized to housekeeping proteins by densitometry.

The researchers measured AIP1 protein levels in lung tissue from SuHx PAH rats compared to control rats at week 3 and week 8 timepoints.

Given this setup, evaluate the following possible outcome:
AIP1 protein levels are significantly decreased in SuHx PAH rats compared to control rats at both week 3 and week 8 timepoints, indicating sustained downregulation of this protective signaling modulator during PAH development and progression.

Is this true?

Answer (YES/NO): NO